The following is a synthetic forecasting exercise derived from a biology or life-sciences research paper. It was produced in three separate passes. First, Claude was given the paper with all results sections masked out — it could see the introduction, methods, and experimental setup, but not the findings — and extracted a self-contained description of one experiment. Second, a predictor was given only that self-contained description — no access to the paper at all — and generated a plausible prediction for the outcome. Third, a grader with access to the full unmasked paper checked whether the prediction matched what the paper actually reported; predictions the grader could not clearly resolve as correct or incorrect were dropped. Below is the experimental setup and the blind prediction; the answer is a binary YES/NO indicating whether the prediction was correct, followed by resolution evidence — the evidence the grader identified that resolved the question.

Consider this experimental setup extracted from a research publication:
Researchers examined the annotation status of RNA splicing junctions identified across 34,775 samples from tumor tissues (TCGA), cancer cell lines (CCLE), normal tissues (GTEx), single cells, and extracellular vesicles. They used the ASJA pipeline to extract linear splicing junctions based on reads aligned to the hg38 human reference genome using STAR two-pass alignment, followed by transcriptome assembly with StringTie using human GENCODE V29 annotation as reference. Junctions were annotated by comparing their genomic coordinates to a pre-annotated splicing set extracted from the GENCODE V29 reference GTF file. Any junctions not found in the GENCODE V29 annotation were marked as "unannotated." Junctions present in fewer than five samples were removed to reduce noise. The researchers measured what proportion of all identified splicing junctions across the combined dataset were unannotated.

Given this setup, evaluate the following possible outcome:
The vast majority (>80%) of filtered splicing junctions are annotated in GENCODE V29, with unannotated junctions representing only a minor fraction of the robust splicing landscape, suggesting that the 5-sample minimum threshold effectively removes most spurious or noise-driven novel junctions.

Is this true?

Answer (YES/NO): NO